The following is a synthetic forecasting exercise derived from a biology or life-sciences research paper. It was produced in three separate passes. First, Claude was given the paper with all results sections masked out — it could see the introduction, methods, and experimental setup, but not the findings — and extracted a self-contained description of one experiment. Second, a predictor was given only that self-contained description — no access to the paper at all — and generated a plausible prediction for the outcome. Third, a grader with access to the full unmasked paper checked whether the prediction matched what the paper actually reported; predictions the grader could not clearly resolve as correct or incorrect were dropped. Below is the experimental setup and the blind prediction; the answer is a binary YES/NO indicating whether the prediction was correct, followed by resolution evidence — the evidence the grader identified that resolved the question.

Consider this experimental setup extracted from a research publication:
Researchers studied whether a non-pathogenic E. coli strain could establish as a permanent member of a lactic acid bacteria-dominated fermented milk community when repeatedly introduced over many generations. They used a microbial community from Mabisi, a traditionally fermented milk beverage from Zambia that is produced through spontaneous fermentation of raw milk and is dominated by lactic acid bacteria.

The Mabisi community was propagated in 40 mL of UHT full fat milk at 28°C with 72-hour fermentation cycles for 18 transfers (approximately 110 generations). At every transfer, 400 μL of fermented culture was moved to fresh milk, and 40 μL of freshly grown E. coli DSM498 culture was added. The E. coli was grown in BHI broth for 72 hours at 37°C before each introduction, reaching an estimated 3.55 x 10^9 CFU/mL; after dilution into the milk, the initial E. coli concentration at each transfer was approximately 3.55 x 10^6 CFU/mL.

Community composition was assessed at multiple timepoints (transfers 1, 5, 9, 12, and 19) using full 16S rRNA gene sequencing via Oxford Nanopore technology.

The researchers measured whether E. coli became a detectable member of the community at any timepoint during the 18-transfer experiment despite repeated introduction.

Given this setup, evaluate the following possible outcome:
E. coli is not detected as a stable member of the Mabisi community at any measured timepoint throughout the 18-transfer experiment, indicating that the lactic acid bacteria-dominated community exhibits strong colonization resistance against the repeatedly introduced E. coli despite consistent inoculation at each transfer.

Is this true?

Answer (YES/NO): YES